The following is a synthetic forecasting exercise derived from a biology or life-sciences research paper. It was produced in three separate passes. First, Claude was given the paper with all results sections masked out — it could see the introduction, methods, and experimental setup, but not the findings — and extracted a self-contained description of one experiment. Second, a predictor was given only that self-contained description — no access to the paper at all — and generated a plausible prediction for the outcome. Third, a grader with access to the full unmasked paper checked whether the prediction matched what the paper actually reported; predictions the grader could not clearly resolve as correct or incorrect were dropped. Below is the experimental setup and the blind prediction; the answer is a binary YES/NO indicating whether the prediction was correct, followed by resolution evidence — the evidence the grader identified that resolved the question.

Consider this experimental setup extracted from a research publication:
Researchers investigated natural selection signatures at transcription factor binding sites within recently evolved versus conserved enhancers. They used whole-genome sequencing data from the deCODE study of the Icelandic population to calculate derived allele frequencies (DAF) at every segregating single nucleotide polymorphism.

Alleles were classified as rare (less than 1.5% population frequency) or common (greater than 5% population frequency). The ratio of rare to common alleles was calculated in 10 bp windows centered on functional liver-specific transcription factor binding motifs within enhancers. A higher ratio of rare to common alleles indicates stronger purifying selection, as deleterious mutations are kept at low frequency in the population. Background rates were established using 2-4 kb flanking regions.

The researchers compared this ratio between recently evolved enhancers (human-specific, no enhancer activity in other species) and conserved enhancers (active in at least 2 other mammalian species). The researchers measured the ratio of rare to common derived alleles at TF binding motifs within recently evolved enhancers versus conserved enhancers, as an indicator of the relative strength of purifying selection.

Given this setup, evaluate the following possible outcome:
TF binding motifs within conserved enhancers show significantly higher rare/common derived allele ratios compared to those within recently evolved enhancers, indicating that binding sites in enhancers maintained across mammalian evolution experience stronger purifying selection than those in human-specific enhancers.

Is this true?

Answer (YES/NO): YES